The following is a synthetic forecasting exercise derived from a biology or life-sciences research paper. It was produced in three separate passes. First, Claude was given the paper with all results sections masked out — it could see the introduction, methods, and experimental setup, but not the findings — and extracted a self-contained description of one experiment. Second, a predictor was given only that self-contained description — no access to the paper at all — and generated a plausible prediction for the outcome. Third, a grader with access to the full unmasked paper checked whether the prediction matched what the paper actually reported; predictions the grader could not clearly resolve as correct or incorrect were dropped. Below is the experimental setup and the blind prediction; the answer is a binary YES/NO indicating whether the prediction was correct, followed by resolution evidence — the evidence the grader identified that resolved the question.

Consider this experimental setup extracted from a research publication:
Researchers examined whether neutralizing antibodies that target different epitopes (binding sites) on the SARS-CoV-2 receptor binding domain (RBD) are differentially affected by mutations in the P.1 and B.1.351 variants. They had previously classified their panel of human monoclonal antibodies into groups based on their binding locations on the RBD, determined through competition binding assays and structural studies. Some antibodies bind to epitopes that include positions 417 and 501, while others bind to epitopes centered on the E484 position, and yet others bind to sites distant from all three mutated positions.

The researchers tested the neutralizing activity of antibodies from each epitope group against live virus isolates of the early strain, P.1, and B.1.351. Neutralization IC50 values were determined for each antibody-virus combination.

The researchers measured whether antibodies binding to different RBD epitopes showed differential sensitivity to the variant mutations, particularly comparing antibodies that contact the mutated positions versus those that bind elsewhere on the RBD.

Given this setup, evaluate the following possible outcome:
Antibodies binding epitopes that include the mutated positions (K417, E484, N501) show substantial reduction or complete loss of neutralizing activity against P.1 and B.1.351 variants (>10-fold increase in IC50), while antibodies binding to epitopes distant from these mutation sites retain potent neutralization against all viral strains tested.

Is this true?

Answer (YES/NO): NO